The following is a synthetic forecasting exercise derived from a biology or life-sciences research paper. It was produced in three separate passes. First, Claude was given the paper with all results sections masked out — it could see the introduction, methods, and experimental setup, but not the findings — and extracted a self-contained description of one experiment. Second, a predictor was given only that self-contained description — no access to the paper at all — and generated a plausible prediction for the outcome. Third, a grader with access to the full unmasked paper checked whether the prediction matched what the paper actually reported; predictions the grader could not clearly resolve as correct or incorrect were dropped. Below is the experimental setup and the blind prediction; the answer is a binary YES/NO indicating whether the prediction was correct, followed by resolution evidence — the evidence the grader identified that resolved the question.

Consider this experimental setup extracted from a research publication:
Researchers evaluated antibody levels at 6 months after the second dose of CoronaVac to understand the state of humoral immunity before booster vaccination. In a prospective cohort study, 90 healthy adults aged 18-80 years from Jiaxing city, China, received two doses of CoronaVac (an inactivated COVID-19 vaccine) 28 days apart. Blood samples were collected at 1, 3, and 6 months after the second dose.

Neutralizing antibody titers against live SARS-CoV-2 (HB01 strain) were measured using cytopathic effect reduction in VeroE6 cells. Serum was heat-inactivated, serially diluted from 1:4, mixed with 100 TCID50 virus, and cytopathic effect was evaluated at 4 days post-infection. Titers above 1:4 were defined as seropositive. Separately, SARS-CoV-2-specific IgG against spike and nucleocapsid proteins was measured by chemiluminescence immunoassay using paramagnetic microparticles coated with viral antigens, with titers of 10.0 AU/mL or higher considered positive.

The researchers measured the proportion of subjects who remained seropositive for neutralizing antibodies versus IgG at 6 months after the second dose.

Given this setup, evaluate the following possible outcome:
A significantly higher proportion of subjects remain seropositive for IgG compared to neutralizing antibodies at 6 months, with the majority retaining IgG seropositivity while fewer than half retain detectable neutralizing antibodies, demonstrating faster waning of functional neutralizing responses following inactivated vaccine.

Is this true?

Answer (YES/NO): NO